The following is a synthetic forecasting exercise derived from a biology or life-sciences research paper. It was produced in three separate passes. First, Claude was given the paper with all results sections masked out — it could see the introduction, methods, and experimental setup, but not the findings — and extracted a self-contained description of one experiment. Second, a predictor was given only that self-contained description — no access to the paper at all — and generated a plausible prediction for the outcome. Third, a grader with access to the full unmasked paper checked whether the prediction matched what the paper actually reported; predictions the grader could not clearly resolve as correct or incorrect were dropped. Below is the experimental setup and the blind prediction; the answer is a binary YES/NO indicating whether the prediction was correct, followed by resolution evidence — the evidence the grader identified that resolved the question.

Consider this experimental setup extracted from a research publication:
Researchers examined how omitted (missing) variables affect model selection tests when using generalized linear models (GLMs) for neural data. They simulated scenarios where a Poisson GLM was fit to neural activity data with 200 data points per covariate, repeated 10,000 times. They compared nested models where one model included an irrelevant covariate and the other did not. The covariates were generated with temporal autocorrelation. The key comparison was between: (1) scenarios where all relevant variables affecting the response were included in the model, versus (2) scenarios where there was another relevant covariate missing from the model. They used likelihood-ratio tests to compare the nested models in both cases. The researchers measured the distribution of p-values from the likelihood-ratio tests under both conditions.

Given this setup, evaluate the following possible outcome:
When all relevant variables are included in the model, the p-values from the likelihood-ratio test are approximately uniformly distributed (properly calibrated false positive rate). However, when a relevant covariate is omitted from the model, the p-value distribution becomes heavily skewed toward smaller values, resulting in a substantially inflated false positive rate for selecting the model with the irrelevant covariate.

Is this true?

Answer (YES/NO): YES